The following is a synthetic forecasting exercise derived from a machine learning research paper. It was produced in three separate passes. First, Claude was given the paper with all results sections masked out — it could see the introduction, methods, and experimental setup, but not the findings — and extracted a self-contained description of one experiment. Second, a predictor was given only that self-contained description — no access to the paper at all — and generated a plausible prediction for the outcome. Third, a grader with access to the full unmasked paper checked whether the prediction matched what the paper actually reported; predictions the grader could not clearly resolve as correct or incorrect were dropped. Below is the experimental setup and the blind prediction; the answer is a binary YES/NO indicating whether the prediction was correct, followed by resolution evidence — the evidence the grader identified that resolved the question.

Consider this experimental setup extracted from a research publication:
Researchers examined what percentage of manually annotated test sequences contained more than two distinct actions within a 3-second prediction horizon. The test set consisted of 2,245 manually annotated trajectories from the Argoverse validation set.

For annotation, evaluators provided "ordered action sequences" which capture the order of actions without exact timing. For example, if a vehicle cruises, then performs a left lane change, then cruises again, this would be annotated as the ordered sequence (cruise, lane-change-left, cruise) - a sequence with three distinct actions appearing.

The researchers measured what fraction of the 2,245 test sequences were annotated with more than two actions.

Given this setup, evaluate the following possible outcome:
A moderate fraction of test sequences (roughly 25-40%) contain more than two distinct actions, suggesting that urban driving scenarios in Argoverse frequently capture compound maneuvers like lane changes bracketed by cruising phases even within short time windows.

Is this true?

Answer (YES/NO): NO